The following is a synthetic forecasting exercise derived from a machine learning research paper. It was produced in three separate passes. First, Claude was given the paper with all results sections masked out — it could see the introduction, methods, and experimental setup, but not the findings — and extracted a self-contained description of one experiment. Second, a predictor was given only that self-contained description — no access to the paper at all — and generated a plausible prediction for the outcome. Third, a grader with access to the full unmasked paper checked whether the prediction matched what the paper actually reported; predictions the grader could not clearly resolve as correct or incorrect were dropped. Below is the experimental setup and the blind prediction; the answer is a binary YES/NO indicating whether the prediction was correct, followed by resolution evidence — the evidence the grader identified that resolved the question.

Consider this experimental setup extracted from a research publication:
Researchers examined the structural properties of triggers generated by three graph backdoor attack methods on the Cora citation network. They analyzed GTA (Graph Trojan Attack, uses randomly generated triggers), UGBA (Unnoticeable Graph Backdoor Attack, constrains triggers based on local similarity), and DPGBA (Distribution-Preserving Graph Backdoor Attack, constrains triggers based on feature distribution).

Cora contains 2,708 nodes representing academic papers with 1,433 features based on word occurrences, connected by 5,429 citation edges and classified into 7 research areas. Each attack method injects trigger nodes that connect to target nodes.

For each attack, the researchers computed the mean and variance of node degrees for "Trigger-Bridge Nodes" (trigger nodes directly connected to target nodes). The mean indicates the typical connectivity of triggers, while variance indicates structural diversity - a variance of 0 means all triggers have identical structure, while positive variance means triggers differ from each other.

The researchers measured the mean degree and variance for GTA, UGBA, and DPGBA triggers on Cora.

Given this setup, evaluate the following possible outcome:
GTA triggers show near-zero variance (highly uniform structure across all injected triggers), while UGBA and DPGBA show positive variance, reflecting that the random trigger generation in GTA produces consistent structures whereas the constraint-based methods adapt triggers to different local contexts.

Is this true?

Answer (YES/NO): NO